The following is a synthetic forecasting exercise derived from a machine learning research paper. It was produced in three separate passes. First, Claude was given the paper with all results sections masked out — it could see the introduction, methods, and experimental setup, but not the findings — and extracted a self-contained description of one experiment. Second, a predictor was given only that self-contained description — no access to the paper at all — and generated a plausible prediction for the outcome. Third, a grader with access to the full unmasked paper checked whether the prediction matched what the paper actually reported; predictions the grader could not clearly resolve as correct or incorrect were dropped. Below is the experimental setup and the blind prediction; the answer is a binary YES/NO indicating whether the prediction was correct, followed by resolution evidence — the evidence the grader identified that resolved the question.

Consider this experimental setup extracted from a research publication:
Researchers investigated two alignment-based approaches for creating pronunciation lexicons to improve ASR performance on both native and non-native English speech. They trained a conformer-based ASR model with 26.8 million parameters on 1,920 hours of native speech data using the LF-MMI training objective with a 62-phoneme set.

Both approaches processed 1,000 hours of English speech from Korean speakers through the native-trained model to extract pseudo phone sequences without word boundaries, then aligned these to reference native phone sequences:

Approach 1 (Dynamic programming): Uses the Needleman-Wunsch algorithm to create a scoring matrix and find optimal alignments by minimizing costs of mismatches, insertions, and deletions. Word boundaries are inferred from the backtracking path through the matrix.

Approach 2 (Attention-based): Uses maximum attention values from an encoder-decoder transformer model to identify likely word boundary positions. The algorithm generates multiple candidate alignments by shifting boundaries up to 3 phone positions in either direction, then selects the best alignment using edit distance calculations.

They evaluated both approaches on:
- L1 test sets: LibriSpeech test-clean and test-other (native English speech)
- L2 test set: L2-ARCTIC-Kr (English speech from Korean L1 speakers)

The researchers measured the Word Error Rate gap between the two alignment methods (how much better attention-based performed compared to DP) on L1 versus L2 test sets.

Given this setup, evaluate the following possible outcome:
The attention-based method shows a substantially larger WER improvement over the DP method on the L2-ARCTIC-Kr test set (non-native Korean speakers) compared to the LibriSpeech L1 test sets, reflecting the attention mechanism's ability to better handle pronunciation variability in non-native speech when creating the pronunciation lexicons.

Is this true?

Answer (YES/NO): YES